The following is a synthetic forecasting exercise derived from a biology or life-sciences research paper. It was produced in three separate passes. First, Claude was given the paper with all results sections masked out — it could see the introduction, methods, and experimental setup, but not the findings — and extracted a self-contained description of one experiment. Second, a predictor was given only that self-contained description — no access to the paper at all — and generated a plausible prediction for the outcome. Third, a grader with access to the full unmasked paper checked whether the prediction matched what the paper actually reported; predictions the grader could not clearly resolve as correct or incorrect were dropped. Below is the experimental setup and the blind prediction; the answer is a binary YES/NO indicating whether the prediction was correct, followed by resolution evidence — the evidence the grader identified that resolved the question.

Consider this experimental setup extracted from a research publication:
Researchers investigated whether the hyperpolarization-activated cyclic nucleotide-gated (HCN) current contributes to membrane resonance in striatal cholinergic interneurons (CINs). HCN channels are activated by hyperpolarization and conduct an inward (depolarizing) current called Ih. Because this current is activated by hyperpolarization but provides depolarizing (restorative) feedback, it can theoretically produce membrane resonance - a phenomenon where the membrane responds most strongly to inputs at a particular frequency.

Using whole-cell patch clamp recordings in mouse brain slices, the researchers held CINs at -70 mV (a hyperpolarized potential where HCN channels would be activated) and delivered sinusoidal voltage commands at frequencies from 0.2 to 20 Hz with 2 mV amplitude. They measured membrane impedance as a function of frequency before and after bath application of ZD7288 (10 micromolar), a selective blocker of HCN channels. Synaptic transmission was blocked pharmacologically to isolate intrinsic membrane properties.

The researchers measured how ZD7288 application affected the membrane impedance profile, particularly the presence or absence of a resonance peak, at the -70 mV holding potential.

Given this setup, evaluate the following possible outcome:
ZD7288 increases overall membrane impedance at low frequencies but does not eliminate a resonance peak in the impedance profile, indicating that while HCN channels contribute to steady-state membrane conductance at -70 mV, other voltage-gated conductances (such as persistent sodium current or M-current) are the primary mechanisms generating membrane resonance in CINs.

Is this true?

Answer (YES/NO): NO